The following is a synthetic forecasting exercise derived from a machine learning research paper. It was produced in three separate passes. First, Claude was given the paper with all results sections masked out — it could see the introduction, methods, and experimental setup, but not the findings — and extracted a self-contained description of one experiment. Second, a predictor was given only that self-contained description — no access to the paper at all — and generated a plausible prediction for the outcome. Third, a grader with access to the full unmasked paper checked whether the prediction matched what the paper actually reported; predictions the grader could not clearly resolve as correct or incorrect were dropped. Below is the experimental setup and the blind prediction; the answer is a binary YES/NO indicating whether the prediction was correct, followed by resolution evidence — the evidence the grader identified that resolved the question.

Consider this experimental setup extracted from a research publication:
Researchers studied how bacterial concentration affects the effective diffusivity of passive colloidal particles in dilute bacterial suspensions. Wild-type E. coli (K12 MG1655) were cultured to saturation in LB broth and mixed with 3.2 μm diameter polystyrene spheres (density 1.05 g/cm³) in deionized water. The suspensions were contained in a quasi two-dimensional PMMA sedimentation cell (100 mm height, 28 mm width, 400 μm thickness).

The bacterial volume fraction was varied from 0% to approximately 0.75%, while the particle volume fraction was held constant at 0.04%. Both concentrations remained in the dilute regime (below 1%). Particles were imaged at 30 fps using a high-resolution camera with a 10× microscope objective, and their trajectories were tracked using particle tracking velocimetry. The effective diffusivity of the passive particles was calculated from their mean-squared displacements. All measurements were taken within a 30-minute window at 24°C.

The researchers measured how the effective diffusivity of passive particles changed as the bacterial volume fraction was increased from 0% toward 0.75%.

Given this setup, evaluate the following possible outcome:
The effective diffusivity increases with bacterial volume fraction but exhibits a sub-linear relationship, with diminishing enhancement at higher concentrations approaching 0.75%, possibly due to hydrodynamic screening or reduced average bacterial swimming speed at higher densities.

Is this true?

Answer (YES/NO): NO